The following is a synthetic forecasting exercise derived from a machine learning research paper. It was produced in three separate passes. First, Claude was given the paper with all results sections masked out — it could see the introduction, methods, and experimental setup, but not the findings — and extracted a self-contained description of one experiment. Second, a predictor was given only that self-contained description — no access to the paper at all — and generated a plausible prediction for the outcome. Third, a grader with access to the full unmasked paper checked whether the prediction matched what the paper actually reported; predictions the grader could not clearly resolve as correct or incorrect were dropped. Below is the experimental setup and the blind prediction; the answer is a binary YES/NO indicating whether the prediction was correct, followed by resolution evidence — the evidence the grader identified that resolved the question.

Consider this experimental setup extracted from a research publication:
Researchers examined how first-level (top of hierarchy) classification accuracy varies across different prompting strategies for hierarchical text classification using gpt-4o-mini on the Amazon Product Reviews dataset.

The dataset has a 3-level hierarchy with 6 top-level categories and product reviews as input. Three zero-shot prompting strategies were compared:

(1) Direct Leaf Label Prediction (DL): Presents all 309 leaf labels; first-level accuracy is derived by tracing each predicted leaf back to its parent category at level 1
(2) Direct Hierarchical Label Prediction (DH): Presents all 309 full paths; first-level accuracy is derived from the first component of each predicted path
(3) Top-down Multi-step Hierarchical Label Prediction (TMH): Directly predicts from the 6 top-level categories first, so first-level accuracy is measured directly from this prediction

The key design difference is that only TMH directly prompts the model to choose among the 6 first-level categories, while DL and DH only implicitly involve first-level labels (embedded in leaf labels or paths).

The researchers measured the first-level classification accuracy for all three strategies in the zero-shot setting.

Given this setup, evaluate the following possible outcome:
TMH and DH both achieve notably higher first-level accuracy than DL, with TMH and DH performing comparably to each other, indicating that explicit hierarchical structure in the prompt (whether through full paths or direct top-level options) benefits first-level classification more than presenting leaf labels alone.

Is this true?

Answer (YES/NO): YES